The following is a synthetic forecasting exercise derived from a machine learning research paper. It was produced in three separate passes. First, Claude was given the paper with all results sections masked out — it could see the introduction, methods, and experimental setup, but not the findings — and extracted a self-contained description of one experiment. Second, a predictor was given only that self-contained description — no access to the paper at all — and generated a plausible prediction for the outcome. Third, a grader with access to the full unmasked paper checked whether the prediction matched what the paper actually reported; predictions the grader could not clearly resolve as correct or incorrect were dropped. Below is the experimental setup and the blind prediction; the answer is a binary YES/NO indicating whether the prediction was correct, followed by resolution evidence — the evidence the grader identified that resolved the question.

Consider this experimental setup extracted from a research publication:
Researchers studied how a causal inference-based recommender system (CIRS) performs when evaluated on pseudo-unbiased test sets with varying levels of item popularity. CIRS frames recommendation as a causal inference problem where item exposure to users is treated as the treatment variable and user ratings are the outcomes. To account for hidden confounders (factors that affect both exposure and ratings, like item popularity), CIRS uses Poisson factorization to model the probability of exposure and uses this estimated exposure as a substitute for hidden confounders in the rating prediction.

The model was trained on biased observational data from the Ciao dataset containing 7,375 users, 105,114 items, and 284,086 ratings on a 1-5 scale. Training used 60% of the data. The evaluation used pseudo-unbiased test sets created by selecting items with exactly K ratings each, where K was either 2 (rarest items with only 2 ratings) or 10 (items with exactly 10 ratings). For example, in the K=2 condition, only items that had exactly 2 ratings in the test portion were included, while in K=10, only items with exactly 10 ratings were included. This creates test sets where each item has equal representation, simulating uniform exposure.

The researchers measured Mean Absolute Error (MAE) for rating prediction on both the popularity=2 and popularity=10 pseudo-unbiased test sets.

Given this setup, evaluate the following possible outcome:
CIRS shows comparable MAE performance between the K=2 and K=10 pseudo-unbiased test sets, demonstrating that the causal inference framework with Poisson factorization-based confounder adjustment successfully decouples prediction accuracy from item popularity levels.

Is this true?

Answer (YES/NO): NO